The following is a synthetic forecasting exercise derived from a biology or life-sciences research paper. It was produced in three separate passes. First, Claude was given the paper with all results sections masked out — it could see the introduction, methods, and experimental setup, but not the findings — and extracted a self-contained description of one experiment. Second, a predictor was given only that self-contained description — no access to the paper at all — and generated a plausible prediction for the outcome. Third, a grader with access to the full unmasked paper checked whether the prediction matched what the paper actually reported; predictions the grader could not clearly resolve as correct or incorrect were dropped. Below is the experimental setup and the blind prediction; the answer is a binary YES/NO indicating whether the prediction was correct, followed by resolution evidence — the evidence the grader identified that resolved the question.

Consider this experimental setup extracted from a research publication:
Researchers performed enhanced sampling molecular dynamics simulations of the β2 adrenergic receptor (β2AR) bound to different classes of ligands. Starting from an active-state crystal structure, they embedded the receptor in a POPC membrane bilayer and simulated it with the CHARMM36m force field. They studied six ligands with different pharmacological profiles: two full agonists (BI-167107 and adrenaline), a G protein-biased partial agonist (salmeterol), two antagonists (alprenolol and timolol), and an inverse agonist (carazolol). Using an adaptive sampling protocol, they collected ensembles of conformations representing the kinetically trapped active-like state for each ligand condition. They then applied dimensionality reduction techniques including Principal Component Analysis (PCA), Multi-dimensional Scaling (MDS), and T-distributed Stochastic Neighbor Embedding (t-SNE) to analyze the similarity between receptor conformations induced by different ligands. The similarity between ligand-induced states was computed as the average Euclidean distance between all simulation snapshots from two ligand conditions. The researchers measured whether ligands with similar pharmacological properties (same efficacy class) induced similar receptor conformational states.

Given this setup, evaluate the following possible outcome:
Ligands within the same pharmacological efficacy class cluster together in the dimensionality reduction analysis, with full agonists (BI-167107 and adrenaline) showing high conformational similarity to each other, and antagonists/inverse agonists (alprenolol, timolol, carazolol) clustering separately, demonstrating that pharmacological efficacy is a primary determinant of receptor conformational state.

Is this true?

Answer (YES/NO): NO